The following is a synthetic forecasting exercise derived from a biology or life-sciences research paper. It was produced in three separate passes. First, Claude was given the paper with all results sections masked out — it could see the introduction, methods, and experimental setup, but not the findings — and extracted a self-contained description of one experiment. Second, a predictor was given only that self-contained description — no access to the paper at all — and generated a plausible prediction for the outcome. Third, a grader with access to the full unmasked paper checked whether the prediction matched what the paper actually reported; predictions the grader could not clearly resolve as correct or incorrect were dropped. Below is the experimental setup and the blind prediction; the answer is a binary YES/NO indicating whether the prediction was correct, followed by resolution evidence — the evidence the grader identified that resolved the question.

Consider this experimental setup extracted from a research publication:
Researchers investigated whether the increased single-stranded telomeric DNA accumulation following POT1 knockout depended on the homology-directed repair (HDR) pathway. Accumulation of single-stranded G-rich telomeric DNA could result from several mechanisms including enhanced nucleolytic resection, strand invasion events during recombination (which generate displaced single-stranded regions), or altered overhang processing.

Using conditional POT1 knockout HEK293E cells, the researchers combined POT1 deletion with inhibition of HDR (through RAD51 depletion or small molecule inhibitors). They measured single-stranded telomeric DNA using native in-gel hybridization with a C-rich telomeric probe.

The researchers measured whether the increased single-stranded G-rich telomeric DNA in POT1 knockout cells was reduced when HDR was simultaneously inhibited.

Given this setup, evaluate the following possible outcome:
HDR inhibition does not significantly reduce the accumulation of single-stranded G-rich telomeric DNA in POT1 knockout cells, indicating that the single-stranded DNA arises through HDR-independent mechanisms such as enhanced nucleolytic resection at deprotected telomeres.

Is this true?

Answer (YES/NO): NO